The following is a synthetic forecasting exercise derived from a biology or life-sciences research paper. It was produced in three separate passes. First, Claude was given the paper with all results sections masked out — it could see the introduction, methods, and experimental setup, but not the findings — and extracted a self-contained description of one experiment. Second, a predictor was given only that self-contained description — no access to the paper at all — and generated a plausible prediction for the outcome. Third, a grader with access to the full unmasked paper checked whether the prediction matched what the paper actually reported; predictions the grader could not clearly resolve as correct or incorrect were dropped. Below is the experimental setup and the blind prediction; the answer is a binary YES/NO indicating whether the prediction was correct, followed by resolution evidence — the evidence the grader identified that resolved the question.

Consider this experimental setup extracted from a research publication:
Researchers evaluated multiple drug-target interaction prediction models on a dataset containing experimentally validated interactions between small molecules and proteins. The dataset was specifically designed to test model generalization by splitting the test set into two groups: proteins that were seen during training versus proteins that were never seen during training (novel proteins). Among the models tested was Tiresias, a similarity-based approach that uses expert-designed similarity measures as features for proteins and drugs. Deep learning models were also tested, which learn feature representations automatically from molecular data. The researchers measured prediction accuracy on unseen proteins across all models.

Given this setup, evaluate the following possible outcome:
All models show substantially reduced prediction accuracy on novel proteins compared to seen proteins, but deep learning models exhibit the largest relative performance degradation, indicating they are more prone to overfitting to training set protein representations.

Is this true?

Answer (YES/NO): NO